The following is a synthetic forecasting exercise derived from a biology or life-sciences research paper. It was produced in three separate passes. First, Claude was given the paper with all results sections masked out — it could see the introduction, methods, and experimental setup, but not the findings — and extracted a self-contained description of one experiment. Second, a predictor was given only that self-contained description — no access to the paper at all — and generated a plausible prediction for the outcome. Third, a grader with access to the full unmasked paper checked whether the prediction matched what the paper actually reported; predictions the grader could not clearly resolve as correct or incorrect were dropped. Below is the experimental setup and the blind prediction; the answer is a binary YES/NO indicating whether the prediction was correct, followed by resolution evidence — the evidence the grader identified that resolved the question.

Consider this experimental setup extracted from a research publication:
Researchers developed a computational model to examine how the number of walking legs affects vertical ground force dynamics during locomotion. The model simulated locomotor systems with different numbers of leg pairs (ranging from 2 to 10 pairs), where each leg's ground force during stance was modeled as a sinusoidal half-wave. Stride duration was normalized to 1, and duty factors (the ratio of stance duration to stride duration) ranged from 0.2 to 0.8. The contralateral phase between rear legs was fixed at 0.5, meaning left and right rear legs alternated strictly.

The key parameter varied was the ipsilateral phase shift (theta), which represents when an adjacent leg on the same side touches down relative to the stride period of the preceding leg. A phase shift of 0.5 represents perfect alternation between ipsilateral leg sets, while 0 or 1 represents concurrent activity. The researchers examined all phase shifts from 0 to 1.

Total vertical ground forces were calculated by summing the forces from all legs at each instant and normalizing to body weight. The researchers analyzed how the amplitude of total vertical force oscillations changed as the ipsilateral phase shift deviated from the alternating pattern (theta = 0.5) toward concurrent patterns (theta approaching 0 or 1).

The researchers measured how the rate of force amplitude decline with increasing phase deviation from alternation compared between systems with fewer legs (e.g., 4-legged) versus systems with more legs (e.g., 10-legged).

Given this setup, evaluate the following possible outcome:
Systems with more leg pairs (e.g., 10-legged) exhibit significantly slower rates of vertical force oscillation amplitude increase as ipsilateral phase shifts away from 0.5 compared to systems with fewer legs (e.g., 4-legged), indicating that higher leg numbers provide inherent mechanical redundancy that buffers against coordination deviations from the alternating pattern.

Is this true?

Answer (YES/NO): NO